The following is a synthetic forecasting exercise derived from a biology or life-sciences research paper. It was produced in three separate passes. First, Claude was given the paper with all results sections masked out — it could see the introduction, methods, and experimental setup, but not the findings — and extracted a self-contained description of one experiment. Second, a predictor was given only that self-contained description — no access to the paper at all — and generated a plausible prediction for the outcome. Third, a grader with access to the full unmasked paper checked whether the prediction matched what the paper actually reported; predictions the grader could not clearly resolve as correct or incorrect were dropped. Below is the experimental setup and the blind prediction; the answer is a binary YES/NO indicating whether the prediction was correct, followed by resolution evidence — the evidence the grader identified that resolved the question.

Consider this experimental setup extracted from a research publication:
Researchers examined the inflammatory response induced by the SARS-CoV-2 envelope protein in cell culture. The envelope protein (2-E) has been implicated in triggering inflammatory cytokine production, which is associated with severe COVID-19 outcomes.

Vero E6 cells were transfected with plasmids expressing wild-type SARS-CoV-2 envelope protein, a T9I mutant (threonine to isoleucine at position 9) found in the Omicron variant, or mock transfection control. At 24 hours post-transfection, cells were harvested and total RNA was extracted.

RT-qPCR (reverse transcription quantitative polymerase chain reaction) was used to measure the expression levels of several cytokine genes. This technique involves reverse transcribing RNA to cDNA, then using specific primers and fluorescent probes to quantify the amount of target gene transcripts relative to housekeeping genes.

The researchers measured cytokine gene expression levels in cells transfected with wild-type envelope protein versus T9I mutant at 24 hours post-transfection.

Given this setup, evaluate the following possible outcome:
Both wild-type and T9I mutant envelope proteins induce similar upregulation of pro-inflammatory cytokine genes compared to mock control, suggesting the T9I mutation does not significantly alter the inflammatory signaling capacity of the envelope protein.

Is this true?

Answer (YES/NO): YES